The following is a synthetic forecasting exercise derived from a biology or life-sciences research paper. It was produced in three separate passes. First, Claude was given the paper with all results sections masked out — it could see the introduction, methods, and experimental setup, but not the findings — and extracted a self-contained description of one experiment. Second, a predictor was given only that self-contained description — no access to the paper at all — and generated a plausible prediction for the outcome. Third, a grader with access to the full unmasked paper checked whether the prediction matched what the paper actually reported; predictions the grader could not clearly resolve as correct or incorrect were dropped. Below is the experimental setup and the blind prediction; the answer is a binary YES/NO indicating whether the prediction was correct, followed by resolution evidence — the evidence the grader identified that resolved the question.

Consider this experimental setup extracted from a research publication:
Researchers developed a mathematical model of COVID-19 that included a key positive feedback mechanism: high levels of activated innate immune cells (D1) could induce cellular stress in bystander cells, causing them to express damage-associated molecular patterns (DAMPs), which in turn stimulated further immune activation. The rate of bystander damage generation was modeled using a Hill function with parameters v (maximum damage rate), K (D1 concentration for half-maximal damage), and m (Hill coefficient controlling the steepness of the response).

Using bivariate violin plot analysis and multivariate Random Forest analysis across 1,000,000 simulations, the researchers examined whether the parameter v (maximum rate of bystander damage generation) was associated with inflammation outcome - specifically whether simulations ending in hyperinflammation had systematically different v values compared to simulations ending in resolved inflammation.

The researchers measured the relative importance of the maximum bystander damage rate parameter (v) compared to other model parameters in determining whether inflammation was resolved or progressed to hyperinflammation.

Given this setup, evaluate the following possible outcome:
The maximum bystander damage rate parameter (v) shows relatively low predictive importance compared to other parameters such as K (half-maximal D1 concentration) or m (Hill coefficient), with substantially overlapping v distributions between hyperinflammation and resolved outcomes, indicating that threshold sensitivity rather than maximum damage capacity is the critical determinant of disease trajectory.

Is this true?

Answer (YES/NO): NO